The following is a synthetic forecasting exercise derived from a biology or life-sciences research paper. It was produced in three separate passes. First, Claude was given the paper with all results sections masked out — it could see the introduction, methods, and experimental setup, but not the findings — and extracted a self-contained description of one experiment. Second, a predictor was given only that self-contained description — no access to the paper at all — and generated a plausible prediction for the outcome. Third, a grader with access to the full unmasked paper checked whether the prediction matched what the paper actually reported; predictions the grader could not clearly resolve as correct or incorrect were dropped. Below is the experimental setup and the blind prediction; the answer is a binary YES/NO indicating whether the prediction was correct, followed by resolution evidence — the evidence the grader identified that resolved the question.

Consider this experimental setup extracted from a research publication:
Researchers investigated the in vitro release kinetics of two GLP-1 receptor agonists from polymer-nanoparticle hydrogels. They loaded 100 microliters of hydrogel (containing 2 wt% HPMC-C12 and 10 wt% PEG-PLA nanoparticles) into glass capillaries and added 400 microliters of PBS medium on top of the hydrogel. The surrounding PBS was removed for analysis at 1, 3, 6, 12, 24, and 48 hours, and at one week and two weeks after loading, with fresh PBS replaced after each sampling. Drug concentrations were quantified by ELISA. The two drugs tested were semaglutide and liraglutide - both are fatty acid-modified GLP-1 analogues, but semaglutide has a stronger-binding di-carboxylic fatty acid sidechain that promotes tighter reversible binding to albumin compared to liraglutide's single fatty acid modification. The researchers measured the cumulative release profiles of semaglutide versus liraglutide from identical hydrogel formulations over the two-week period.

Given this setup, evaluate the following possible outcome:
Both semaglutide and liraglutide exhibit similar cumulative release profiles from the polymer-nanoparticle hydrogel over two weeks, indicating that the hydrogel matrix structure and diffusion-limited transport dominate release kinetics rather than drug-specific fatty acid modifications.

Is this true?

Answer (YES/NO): NO